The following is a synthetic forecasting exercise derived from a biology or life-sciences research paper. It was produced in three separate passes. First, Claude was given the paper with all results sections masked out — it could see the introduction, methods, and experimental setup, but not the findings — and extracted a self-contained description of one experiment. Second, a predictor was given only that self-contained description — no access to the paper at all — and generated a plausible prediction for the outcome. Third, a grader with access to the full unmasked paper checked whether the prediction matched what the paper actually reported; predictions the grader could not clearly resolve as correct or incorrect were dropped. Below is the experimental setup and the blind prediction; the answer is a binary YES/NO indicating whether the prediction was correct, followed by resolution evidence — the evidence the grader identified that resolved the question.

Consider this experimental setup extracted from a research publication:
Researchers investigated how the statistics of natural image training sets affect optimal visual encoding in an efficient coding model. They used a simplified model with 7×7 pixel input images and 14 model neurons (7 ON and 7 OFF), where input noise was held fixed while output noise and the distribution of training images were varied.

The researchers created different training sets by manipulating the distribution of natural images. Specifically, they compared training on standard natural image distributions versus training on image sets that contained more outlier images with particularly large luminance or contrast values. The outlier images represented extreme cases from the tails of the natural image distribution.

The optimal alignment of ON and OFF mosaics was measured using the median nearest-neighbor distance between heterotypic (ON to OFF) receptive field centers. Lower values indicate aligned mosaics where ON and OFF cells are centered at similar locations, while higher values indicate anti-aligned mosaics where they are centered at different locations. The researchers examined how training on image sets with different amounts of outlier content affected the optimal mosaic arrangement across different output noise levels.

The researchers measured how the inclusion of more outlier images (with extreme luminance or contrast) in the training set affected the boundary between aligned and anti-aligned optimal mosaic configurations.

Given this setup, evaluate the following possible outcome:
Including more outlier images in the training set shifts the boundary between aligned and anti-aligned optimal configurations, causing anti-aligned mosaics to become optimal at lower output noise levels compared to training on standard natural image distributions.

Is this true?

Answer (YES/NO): YES